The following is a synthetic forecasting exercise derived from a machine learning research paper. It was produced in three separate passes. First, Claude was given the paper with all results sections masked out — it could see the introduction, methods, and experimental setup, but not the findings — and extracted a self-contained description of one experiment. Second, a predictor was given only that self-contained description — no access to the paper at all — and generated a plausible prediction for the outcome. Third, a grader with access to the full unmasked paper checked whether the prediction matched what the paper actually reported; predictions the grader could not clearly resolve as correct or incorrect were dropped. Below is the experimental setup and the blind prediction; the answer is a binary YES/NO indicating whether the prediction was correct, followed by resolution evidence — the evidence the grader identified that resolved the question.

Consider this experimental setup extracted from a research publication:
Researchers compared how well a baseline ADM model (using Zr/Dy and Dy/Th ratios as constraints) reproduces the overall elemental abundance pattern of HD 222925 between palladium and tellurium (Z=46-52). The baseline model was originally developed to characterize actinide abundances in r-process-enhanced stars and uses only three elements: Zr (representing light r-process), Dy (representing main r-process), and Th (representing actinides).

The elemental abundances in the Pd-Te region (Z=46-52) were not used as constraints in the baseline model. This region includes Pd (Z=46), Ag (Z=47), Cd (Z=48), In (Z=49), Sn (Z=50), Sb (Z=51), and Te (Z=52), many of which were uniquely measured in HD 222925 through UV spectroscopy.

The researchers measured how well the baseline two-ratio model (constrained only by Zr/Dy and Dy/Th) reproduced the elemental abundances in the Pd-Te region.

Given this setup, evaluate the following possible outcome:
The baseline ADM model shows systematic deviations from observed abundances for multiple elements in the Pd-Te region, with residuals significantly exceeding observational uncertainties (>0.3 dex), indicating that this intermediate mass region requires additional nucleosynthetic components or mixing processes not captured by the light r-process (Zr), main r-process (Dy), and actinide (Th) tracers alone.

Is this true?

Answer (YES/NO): YES